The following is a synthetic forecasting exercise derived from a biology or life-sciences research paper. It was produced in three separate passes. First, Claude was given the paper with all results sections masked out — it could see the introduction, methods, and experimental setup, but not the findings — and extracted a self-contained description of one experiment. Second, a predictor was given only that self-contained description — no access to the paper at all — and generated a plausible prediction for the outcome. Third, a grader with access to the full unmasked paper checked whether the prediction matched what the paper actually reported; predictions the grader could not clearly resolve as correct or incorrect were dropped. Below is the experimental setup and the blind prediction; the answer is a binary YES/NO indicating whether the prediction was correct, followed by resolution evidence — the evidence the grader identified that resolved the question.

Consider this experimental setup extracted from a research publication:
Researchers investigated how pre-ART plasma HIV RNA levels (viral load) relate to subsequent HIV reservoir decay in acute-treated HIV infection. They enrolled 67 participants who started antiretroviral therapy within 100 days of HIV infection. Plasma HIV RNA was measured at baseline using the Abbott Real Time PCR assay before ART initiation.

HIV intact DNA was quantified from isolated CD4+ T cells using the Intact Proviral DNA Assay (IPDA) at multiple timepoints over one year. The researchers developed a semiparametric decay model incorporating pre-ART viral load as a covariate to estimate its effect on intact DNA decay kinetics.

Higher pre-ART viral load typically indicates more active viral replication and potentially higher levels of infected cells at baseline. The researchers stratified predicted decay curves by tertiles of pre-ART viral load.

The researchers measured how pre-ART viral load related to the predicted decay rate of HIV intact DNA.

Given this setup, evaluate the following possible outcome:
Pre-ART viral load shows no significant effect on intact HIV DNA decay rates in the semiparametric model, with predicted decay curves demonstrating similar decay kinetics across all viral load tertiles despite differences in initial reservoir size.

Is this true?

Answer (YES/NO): NO